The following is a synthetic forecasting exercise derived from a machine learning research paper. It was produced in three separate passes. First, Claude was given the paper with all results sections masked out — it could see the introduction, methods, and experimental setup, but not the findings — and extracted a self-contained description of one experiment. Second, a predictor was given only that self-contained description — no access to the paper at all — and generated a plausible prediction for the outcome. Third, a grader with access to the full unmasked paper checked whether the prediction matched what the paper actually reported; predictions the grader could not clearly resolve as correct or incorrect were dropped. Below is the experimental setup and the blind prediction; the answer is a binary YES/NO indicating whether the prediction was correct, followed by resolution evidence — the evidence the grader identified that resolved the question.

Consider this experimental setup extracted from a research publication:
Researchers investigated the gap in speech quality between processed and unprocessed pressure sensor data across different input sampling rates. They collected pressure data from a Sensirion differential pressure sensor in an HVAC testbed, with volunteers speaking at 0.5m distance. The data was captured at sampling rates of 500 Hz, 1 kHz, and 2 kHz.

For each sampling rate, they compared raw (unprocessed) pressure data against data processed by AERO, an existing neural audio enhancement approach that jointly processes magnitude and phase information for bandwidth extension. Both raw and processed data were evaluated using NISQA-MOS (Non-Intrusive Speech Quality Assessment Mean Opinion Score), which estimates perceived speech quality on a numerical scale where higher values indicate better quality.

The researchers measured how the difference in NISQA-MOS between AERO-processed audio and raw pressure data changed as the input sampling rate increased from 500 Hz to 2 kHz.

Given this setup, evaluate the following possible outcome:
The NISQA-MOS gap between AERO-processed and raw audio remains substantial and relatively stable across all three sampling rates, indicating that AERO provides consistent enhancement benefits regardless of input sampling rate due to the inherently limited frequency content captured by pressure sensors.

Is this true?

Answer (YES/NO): YES